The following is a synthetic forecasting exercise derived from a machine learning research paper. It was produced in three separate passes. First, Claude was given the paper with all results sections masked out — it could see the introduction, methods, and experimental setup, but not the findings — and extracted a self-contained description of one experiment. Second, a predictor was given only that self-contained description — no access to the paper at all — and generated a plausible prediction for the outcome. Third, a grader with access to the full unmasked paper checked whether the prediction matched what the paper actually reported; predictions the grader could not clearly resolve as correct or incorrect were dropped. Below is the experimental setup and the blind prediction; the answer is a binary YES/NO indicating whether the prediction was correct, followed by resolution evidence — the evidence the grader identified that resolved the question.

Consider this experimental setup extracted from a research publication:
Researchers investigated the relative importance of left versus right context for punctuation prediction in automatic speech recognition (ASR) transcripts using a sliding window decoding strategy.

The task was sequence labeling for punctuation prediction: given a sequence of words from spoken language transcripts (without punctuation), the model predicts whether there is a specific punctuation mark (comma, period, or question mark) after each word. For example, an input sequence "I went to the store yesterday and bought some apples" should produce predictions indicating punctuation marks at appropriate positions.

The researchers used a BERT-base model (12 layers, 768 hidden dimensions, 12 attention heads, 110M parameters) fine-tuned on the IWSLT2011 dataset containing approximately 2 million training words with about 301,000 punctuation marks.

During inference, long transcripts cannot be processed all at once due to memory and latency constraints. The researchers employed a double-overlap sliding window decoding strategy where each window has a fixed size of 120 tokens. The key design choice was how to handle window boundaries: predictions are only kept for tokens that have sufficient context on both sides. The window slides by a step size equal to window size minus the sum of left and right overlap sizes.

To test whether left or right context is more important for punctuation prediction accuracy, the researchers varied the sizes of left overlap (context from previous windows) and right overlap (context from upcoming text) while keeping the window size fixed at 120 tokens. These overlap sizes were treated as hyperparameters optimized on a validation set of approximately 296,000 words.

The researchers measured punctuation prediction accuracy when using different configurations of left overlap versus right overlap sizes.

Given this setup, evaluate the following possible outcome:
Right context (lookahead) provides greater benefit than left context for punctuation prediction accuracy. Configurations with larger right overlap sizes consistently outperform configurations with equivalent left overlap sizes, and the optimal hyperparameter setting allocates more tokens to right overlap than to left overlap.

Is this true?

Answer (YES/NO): NO